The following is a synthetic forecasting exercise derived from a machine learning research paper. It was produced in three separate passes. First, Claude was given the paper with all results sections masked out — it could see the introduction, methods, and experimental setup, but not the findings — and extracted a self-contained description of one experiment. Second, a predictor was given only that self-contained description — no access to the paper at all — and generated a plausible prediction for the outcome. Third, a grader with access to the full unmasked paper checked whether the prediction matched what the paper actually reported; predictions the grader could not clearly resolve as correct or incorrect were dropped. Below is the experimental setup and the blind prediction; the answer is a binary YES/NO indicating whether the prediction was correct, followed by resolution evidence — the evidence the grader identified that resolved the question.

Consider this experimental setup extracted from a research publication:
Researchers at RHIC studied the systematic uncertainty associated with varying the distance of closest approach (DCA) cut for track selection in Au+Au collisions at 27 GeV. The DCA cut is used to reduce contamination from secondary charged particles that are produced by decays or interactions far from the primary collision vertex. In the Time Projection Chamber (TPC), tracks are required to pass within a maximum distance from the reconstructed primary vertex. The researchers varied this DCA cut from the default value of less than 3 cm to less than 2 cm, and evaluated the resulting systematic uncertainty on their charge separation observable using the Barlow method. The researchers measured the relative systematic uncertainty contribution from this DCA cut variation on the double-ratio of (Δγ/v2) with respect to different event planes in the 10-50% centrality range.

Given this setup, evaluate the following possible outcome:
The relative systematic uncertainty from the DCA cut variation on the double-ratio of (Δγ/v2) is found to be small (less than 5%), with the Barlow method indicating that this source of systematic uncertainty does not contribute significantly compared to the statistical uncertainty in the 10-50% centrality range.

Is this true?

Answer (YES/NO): YES